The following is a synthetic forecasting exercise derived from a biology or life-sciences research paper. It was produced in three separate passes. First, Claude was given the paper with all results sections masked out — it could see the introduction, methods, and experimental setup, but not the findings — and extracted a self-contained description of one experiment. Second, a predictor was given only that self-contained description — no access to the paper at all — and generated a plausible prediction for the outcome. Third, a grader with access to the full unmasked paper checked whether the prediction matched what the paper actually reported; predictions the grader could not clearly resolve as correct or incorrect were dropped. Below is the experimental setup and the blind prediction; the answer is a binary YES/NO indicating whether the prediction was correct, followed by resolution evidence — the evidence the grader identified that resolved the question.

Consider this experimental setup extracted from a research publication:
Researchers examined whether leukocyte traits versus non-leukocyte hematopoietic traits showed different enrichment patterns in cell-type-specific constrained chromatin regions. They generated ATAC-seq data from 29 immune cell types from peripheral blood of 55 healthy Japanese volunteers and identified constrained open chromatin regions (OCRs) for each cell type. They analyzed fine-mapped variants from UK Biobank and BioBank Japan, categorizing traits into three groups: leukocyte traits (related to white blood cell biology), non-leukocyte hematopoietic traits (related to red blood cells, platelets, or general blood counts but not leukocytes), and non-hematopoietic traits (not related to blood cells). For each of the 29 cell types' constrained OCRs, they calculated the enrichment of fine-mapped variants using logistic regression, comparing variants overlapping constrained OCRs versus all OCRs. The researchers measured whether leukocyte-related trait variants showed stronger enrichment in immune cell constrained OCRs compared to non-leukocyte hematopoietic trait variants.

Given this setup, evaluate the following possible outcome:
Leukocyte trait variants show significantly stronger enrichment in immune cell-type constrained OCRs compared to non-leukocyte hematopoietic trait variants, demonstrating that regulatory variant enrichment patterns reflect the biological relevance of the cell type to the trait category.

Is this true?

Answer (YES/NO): YES